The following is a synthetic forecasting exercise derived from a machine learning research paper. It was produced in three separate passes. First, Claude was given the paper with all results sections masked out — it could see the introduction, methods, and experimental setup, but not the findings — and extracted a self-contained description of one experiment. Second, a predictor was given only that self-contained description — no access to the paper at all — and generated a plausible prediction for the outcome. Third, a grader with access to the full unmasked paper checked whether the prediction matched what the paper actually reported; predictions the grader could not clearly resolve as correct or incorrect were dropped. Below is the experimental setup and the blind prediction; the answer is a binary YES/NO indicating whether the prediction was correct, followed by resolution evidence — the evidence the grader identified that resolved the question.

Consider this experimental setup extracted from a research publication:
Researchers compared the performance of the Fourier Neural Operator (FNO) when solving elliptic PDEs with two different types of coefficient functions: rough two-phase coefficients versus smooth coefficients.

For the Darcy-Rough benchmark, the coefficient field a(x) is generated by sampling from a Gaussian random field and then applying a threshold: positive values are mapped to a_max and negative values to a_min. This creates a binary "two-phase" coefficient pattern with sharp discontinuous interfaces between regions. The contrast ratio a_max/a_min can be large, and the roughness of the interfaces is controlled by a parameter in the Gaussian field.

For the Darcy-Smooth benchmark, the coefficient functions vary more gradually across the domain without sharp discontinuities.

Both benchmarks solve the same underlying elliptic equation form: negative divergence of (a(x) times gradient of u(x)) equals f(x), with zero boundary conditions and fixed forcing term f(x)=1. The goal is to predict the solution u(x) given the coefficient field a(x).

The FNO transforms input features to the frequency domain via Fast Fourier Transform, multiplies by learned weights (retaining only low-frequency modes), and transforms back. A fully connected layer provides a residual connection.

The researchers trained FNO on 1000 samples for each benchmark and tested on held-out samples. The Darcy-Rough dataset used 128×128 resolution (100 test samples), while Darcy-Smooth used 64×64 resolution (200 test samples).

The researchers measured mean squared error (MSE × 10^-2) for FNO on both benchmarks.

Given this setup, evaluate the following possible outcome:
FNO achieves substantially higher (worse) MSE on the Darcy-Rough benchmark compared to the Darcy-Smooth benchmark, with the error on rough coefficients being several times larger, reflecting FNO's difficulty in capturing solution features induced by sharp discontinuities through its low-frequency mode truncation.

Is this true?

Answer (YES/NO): NO